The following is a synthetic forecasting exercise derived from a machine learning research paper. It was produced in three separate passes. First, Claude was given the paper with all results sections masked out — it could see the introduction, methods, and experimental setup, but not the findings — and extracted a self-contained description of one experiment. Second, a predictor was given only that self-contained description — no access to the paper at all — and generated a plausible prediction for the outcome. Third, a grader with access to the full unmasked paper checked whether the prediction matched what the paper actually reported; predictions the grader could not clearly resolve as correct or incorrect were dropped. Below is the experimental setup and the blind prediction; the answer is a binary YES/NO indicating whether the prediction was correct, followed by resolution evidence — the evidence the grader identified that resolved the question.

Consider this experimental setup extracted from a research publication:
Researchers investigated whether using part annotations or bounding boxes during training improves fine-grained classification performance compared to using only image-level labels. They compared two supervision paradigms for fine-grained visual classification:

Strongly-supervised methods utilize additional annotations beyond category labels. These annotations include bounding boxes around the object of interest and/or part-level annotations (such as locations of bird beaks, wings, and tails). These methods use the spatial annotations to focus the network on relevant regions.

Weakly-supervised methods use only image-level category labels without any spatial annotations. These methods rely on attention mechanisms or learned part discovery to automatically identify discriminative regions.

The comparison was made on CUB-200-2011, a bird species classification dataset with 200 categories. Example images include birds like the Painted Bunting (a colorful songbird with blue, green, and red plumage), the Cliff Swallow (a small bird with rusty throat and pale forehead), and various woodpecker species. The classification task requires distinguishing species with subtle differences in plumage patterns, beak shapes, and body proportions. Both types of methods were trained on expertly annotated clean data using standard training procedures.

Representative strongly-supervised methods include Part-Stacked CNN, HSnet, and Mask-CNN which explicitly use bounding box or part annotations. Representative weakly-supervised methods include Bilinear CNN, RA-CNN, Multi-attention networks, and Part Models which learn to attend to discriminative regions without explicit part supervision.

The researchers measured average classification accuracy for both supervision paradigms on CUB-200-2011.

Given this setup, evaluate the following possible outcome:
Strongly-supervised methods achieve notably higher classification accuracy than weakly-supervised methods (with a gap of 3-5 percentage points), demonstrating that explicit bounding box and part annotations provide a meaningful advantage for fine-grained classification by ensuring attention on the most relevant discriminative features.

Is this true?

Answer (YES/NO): NO